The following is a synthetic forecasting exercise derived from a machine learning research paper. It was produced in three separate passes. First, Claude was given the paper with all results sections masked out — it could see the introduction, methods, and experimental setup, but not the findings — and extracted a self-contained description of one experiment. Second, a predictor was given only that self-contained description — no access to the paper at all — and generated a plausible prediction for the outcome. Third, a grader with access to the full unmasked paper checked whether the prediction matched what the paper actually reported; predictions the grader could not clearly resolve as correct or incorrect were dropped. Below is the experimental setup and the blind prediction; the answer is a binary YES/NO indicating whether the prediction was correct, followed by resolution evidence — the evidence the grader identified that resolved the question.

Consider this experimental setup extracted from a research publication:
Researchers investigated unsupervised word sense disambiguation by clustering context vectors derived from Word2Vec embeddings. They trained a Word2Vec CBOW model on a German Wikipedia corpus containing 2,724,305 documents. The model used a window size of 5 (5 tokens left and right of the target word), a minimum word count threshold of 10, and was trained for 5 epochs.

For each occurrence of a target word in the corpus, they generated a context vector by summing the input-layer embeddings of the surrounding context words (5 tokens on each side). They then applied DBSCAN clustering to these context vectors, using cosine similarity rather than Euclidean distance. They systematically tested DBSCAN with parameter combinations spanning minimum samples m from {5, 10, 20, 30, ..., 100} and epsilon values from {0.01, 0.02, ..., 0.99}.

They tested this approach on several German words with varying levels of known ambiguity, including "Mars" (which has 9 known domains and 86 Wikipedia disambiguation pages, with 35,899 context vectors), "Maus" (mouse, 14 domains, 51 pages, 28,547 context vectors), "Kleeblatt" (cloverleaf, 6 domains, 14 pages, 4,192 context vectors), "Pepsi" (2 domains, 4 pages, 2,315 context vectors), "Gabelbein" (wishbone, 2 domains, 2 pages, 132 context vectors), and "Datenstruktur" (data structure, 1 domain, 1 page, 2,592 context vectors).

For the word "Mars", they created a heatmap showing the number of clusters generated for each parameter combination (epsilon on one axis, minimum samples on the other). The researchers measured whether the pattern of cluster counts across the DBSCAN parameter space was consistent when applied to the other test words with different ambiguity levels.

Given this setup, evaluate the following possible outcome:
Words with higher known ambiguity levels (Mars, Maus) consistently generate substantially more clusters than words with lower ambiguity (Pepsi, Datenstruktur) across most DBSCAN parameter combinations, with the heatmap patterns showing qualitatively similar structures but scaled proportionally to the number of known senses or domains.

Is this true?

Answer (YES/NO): NO